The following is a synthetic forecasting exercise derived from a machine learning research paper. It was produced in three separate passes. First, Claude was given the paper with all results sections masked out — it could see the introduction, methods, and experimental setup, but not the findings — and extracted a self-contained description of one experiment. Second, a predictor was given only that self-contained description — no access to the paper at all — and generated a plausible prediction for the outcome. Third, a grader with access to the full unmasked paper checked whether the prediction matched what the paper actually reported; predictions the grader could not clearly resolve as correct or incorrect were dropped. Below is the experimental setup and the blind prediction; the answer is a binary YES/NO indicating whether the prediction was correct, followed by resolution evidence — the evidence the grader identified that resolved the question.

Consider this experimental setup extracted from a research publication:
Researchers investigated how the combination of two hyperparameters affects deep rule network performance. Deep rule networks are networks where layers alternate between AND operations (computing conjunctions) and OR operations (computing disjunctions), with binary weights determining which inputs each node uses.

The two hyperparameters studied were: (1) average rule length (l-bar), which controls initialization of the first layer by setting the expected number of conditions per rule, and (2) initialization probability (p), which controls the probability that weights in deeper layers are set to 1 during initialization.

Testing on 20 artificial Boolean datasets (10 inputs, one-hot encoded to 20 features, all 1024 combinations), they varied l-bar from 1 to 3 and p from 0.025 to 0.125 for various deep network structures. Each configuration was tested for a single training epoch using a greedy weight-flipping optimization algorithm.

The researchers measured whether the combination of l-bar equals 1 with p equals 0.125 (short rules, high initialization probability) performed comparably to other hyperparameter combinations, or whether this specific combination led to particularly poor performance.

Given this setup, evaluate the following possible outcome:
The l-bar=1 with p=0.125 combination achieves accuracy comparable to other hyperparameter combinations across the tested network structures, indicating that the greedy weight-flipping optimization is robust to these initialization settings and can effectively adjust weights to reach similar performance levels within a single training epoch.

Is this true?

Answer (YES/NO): NO